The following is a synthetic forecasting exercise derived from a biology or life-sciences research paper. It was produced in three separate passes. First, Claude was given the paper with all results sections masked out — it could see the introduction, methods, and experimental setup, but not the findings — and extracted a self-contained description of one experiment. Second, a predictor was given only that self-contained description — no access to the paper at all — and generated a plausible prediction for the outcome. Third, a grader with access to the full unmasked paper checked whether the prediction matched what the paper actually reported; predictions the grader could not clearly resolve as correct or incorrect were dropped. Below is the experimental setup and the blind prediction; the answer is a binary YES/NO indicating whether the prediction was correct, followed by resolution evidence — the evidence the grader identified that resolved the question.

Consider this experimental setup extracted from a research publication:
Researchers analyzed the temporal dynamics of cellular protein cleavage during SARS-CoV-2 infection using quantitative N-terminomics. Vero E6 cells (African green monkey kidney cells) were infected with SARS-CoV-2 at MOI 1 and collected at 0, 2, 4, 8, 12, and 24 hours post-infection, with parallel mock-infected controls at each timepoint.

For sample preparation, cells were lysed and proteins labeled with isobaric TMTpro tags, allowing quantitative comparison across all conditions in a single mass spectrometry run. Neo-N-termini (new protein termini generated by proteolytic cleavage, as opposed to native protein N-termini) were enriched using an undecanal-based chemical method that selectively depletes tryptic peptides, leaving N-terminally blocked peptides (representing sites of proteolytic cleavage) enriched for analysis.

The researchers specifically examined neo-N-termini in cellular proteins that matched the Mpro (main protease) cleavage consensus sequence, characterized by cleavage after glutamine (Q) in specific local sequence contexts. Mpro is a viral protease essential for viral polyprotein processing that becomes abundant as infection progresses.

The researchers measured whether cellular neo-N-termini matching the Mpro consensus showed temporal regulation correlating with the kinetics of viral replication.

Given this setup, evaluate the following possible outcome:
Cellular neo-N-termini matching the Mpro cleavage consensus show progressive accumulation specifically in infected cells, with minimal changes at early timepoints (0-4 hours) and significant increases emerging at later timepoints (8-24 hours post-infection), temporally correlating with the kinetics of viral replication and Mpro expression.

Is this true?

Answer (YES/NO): YES